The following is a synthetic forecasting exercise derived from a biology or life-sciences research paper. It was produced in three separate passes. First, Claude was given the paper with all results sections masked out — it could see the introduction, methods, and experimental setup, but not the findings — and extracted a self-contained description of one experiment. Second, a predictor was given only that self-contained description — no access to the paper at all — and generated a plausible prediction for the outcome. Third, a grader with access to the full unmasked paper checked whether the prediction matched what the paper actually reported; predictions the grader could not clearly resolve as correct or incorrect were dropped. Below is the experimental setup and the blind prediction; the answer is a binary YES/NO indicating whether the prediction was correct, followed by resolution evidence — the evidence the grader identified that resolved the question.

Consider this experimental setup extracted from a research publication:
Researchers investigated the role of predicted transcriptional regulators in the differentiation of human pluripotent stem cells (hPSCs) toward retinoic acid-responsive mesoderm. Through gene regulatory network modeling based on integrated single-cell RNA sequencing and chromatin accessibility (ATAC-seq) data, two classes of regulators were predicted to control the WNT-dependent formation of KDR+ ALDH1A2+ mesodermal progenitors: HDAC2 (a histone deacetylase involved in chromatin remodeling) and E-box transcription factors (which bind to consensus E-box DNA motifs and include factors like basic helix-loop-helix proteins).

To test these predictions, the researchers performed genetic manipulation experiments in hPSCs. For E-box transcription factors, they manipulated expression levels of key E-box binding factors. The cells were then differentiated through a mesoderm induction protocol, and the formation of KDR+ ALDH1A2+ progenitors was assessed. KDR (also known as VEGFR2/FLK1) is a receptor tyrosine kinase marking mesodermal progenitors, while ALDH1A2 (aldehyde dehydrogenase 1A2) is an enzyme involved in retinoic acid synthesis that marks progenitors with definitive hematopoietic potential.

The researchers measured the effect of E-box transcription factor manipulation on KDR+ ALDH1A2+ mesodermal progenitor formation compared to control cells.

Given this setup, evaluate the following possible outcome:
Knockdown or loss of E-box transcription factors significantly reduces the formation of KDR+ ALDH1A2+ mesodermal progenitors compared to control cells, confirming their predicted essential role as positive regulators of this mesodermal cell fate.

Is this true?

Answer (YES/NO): NO